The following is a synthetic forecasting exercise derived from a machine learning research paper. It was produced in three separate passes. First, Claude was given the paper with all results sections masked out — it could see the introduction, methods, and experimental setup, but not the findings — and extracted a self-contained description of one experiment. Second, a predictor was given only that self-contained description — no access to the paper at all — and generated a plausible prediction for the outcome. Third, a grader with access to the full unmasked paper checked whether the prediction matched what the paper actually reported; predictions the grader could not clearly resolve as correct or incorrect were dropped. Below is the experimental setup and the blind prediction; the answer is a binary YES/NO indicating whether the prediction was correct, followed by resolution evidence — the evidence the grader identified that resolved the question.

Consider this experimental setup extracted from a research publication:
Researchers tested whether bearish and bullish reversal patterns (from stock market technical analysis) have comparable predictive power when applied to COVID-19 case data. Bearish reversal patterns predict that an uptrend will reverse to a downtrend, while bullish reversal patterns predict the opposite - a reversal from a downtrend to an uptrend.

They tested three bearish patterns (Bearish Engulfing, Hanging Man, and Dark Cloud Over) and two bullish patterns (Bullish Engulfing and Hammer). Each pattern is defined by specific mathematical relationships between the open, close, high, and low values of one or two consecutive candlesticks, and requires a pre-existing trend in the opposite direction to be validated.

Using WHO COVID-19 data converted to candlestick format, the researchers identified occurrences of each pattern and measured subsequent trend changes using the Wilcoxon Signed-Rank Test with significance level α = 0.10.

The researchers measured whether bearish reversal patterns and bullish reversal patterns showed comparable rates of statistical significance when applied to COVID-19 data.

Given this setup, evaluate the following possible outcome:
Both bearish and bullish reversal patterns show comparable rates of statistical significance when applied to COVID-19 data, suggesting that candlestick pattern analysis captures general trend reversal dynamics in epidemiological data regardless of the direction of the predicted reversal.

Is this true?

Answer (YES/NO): NO